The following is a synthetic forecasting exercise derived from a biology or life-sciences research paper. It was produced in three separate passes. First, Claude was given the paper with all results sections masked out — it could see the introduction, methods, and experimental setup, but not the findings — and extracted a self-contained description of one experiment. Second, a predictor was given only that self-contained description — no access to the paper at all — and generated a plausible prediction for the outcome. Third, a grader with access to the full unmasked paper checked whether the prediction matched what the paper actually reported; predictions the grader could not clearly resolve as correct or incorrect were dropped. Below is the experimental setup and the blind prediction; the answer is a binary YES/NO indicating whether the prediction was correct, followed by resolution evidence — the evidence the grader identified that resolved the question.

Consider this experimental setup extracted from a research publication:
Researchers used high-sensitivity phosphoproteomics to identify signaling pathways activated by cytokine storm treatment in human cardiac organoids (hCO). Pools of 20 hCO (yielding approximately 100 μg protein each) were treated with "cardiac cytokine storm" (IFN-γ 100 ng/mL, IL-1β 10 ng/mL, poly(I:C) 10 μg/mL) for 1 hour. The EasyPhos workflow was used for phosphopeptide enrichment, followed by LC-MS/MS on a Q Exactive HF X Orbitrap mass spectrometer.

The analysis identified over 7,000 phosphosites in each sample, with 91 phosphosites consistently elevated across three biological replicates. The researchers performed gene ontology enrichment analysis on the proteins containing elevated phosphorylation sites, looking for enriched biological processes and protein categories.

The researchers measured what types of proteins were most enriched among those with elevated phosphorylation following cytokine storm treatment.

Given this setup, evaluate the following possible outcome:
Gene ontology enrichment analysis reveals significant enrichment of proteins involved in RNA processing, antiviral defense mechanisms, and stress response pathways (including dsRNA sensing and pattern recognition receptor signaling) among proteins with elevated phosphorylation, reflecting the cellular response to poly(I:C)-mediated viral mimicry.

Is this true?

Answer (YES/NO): NO